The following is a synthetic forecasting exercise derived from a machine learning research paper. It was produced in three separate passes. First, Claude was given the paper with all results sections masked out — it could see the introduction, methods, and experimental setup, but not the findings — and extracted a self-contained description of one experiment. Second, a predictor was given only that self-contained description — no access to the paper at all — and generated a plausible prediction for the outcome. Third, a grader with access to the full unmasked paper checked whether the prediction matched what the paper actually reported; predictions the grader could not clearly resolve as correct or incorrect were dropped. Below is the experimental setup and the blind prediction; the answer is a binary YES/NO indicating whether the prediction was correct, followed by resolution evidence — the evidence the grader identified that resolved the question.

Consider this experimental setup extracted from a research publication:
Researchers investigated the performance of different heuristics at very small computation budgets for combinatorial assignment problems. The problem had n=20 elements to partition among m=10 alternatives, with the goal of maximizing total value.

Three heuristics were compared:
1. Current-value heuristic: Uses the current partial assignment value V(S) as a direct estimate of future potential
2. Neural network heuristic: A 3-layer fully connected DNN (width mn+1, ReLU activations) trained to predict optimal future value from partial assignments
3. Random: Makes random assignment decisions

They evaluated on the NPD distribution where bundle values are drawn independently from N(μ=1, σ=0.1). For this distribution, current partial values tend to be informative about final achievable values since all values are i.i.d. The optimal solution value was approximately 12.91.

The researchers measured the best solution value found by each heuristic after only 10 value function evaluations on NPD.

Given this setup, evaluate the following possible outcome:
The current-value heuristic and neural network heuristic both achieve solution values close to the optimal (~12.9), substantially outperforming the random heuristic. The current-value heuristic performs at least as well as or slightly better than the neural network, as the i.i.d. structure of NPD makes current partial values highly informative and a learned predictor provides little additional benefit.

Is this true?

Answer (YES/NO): YES